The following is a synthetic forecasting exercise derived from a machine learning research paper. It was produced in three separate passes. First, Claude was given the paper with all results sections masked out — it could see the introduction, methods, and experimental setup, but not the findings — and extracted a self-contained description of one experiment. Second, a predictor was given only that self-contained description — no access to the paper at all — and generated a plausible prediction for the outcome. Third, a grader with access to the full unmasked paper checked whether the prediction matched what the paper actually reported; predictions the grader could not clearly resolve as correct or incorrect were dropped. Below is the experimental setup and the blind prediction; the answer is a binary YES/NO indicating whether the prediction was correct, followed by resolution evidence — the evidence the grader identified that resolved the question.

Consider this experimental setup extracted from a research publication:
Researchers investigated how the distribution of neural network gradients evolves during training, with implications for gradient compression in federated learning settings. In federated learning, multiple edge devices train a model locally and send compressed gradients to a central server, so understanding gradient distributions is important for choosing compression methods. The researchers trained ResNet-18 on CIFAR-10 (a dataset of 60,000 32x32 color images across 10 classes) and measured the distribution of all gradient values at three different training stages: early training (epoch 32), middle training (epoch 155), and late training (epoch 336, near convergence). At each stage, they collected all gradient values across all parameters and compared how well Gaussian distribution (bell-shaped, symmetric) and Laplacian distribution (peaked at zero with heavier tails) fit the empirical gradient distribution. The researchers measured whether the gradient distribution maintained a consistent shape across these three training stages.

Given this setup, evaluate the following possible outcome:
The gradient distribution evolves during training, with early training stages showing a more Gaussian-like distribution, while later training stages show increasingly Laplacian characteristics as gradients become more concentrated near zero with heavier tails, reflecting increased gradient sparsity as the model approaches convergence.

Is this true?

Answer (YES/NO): NO